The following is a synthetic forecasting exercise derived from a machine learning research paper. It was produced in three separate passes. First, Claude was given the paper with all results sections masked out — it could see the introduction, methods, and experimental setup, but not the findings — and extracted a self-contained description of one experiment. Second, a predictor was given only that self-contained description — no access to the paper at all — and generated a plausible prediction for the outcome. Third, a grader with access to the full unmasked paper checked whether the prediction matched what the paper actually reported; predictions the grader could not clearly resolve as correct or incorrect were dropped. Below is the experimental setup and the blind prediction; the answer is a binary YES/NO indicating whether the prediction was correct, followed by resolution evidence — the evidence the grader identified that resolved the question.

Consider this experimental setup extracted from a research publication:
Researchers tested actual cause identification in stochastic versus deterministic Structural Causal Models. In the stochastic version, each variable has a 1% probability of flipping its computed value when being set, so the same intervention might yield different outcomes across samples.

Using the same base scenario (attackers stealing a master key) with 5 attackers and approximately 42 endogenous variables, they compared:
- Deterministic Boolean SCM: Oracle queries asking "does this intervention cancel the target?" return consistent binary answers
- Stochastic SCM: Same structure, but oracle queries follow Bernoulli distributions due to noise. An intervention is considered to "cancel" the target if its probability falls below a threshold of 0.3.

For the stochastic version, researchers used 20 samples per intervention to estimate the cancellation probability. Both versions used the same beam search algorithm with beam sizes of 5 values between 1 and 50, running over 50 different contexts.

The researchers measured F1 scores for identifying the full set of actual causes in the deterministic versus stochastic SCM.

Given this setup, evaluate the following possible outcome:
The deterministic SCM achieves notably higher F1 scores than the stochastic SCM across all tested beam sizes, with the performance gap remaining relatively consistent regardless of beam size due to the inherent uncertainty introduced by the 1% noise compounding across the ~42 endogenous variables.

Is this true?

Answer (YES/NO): NO